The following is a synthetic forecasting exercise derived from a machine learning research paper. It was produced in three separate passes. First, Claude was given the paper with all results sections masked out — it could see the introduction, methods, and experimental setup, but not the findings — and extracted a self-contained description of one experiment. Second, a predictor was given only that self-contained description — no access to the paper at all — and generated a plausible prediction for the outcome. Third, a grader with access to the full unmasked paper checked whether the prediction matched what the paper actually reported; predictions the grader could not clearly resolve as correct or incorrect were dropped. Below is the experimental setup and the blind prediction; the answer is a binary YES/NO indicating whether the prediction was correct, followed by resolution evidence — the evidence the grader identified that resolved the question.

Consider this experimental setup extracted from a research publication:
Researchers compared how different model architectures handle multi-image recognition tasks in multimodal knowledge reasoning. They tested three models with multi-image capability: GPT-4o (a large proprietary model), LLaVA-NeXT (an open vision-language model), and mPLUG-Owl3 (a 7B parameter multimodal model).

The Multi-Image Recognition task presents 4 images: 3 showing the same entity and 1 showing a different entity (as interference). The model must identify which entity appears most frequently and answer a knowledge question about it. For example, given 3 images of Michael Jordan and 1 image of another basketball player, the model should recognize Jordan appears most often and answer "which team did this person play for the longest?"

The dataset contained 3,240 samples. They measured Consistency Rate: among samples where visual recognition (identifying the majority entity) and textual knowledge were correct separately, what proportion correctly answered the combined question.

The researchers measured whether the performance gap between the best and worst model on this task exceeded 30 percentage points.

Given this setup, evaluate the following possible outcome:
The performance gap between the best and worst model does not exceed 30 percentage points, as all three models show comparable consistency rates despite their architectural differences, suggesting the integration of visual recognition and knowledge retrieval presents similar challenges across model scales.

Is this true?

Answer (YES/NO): NO